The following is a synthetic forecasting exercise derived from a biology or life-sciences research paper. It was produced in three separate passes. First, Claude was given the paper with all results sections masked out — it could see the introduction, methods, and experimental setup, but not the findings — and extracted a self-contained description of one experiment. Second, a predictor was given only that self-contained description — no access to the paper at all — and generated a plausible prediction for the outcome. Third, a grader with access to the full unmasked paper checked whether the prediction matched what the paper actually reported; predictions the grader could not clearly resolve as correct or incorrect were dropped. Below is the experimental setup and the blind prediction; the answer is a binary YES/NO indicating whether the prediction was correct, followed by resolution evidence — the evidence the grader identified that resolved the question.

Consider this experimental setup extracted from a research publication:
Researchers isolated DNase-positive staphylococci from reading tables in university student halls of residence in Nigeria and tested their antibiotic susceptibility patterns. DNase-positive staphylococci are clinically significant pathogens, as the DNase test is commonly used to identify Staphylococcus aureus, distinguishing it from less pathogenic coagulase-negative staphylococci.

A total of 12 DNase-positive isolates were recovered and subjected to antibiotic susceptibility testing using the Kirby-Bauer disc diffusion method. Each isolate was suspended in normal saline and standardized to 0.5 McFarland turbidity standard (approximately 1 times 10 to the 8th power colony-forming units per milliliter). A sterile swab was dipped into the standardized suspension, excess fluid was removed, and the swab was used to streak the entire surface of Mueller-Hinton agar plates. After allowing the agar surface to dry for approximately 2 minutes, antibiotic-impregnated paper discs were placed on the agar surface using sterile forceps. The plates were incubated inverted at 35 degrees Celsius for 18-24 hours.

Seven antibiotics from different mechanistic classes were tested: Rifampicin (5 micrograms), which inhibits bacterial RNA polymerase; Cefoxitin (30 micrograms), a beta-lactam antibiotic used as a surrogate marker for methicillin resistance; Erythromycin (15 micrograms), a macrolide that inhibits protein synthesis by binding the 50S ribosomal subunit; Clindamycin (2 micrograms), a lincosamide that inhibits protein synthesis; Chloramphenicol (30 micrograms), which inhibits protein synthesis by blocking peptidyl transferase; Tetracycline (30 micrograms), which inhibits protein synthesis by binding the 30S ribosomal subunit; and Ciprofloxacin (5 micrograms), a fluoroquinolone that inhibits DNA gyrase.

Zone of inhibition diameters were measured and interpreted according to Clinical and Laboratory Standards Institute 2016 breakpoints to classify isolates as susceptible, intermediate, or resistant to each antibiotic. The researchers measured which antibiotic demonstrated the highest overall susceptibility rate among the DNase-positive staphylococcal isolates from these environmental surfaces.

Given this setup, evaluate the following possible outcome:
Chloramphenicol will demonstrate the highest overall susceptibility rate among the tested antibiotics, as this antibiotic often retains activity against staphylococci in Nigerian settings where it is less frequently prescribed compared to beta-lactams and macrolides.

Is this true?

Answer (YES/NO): NO